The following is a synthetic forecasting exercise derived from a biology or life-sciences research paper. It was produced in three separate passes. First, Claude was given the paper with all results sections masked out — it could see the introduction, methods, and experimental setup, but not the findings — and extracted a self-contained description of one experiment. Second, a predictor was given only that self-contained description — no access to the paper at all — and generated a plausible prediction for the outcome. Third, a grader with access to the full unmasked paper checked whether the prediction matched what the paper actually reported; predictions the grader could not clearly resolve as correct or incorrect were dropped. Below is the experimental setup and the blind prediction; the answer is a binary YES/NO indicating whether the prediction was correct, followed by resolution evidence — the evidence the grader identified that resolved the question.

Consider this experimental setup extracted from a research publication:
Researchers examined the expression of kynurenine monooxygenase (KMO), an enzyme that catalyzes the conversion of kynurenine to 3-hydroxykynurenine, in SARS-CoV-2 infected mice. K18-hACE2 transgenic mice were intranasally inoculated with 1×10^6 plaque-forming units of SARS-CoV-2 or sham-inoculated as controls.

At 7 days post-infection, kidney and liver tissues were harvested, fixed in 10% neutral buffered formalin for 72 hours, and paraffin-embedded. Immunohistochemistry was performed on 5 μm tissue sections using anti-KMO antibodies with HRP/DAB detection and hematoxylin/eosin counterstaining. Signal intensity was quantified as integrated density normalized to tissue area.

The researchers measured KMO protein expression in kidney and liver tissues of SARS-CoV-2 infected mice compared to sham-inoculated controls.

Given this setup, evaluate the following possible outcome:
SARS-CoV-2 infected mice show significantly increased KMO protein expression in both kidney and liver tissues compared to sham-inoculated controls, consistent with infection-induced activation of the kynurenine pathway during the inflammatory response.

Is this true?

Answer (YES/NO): NO